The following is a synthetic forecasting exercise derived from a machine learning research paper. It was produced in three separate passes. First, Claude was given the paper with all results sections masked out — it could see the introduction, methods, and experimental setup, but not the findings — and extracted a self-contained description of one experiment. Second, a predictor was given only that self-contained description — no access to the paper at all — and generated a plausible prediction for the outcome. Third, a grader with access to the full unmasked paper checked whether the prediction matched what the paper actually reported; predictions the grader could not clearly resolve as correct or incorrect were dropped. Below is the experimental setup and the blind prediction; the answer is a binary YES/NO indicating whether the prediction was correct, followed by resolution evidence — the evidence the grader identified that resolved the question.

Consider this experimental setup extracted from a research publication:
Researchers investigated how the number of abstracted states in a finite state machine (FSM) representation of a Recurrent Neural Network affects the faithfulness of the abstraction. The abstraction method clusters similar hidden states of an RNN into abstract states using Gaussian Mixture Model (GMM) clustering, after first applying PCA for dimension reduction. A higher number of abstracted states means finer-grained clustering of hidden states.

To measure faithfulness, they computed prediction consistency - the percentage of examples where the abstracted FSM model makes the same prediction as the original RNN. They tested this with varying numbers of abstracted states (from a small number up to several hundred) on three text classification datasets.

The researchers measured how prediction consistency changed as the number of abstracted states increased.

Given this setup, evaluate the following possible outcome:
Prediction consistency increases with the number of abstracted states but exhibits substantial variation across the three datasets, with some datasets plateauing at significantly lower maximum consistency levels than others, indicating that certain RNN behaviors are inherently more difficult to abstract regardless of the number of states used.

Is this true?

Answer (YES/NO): YES